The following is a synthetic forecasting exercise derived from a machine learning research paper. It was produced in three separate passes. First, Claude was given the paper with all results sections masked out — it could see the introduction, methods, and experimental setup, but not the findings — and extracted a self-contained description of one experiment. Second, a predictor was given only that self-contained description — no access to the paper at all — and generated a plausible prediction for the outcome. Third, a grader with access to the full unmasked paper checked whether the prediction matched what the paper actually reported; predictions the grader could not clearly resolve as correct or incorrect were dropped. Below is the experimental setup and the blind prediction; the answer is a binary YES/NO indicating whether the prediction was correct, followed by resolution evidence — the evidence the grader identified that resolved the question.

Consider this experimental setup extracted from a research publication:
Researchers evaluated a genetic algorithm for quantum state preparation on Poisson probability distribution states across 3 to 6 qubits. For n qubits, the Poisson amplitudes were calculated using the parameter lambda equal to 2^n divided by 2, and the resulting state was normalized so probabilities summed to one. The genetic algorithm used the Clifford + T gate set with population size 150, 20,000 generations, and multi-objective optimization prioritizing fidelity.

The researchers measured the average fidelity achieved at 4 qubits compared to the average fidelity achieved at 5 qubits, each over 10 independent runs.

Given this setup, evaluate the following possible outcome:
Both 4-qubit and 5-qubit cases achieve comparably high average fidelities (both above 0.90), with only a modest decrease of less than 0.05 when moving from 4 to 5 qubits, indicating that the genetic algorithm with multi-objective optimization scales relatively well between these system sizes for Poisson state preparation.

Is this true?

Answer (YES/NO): NO